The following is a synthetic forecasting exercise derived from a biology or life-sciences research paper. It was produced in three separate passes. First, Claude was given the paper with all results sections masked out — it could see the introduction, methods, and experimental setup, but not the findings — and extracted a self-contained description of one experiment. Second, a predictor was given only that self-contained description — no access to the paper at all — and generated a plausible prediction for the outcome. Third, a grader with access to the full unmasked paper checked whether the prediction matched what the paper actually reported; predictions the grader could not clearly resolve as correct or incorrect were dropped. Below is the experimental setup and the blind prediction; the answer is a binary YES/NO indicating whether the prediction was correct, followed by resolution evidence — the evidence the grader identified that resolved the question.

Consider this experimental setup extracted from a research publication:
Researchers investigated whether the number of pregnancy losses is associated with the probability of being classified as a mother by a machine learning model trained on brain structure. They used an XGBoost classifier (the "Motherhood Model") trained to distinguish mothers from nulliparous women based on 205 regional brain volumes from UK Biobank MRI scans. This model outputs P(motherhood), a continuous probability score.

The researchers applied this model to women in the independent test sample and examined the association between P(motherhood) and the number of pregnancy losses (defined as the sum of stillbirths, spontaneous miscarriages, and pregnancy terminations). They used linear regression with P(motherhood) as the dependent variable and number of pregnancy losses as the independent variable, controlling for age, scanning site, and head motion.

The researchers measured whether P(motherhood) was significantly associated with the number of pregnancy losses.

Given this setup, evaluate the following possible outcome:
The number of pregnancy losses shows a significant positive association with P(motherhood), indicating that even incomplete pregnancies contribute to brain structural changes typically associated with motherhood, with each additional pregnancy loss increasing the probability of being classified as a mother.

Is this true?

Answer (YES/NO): NO